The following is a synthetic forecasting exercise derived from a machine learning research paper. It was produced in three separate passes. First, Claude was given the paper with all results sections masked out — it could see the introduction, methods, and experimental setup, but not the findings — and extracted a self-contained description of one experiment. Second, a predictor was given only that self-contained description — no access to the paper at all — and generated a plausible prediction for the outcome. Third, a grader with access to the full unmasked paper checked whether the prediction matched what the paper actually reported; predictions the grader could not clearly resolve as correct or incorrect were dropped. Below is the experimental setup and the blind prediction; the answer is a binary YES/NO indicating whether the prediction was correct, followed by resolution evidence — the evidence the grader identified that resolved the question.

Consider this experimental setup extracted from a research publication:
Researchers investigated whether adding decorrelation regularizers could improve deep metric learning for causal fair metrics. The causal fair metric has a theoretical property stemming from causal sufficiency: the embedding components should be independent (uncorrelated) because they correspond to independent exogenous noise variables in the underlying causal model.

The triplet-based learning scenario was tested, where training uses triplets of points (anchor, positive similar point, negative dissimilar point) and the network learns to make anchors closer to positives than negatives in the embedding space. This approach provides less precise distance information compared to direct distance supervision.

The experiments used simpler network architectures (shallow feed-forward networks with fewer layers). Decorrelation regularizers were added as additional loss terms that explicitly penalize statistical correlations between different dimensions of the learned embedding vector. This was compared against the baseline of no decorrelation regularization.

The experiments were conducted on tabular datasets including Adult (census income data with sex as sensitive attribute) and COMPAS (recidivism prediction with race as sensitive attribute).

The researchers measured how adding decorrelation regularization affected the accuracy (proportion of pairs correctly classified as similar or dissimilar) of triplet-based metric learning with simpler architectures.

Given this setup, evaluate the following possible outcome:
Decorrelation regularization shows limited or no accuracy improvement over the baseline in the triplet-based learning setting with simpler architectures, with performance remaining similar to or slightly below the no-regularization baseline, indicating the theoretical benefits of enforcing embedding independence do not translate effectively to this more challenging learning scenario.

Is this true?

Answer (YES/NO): NO